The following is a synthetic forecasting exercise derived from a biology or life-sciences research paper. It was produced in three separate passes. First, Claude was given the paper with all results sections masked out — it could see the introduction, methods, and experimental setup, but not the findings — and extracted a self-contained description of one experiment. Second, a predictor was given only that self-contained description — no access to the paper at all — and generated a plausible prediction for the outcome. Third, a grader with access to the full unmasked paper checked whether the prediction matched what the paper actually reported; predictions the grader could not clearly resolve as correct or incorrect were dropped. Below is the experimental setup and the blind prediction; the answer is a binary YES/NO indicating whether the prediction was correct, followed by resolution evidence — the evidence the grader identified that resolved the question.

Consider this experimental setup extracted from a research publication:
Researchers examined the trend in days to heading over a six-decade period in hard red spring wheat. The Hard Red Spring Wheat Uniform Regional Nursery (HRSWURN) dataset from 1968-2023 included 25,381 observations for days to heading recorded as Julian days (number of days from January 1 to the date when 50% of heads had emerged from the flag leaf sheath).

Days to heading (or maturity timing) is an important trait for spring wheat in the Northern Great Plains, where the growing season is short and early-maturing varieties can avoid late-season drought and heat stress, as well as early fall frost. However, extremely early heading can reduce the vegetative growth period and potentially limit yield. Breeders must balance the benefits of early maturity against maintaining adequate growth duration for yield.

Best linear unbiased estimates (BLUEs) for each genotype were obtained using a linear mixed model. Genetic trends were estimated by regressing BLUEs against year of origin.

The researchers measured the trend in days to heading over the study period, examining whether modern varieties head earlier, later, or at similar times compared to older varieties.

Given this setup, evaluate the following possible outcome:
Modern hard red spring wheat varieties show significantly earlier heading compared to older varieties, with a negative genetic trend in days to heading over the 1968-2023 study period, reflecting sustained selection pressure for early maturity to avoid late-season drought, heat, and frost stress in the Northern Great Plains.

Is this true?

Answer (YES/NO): NO